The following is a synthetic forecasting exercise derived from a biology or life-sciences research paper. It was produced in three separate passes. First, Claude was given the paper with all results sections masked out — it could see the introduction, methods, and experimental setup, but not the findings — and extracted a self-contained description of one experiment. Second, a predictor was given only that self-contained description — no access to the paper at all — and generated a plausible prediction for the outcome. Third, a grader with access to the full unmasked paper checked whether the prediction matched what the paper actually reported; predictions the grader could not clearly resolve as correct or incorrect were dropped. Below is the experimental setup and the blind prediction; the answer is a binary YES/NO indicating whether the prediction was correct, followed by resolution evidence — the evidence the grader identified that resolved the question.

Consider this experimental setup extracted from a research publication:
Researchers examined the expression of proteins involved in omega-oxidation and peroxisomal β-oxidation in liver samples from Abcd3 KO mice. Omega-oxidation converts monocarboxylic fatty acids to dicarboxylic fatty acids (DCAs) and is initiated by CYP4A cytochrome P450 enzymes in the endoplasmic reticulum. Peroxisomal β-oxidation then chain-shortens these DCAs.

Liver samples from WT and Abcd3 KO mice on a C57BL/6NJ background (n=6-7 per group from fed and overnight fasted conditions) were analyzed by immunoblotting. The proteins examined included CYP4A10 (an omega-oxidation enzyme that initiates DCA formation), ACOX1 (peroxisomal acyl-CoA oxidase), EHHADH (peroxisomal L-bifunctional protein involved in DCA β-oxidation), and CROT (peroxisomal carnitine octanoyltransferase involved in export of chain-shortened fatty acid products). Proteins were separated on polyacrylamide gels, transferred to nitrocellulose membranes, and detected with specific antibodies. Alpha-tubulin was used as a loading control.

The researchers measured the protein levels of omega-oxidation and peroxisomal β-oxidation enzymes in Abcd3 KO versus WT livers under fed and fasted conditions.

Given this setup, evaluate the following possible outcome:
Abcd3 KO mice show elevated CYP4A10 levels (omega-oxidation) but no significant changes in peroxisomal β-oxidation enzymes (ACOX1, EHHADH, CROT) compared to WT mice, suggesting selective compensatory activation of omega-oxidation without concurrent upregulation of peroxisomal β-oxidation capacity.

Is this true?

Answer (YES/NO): NO